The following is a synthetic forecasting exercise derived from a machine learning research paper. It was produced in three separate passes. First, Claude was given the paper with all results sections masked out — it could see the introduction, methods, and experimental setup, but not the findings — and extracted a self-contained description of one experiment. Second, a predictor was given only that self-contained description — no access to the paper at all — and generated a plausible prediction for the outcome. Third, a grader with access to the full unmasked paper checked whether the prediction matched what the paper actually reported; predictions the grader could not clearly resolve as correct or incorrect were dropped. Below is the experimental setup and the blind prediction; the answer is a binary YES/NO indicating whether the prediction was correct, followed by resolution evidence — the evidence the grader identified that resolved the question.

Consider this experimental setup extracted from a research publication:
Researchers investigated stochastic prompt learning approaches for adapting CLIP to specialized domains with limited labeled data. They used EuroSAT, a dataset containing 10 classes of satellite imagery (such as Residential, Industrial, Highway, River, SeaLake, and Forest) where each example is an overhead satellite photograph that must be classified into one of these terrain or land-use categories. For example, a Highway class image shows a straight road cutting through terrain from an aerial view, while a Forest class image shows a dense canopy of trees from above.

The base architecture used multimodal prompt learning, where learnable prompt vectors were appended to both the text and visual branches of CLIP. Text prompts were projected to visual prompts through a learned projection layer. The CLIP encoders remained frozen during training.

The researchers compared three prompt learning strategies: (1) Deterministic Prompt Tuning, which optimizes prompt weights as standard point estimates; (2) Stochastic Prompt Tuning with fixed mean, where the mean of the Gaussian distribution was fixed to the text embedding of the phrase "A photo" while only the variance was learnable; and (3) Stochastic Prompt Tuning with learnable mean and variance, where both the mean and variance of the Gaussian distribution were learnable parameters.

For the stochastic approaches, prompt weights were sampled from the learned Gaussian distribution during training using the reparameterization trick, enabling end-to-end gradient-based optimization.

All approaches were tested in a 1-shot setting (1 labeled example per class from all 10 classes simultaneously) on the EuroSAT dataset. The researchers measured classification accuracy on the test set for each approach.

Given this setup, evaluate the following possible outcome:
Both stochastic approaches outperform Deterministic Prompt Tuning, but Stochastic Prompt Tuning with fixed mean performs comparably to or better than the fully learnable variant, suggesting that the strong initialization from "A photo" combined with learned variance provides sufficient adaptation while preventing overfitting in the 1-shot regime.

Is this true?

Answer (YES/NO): NO